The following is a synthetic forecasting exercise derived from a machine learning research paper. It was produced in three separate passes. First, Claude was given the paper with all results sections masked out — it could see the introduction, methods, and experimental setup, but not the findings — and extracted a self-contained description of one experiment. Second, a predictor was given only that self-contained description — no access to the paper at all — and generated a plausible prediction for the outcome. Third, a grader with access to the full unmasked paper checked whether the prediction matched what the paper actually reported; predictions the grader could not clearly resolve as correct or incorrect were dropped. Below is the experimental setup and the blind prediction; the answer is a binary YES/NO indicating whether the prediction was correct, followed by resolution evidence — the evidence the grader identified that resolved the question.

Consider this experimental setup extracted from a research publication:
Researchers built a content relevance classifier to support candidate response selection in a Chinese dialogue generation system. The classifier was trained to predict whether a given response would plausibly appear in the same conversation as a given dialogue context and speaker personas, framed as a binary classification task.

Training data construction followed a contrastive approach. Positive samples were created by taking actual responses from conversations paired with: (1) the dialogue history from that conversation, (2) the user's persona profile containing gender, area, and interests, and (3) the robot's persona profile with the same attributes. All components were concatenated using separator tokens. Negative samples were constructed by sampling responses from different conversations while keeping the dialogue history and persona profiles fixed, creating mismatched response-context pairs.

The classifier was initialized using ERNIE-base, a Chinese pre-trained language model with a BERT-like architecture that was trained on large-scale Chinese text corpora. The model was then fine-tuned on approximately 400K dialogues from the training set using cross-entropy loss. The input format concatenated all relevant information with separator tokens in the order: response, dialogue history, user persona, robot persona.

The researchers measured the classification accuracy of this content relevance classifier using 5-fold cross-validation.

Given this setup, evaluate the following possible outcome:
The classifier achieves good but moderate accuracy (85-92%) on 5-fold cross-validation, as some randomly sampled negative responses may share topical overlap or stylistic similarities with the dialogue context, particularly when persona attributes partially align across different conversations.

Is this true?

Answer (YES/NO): NO